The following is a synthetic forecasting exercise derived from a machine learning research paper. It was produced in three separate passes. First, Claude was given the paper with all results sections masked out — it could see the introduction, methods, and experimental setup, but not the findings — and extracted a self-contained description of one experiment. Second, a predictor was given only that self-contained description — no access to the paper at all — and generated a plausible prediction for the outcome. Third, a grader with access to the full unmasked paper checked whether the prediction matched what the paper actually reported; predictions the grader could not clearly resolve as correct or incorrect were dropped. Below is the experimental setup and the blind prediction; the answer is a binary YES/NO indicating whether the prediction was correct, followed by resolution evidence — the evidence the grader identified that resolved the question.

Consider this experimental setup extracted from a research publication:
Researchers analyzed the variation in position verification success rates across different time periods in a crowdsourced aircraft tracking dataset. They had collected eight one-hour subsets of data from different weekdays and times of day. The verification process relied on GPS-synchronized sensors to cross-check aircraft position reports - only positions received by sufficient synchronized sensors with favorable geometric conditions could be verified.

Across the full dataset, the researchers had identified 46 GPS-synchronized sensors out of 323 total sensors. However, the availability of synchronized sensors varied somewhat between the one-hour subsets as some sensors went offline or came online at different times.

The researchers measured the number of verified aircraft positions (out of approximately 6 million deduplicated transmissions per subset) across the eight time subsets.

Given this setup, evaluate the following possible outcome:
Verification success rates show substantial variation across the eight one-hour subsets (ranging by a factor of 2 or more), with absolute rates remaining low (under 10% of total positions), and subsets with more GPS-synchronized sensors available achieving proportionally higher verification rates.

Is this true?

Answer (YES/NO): NO